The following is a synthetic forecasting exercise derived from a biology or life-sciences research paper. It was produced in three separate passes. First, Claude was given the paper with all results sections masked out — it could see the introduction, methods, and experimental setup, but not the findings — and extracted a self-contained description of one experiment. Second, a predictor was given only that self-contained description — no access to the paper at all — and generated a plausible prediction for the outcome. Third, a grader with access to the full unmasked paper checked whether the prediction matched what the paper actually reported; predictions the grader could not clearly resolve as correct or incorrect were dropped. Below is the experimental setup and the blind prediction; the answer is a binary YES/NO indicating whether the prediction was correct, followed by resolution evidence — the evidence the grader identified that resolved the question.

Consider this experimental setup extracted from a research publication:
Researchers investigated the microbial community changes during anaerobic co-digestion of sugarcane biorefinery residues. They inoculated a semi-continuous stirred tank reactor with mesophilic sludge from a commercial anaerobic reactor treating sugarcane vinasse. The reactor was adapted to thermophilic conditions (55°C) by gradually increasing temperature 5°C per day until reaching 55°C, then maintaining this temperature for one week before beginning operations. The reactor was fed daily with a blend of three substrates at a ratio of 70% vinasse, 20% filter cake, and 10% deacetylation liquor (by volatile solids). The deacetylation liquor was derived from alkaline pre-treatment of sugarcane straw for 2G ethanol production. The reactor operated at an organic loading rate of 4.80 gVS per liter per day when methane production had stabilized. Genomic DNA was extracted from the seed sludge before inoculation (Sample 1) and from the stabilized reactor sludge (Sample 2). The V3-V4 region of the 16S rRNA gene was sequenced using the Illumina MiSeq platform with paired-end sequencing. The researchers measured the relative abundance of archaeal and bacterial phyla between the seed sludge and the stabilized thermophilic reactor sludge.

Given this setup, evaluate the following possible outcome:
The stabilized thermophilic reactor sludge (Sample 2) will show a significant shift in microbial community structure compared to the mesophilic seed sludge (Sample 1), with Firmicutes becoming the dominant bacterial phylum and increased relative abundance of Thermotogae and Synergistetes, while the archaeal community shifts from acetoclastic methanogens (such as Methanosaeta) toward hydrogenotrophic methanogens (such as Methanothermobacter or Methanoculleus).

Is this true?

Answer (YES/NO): NO